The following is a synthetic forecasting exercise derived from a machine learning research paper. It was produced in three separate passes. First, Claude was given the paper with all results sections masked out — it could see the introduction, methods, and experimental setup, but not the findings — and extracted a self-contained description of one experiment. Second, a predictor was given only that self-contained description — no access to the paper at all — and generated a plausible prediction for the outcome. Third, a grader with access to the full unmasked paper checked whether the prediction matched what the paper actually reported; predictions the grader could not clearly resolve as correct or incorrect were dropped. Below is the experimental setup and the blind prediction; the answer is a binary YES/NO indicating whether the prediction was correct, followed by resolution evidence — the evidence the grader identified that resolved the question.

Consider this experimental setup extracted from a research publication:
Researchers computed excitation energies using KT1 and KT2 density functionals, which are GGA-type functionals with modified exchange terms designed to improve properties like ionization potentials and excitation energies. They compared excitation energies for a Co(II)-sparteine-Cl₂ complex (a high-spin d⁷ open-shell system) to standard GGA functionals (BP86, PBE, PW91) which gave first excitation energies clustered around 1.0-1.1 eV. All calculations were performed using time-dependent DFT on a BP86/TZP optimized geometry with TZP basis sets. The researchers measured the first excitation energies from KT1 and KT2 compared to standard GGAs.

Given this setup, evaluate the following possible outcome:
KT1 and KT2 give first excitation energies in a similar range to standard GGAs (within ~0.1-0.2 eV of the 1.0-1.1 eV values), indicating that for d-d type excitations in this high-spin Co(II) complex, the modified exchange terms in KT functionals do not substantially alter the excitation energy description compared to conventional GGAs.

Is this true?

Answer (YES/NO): NO